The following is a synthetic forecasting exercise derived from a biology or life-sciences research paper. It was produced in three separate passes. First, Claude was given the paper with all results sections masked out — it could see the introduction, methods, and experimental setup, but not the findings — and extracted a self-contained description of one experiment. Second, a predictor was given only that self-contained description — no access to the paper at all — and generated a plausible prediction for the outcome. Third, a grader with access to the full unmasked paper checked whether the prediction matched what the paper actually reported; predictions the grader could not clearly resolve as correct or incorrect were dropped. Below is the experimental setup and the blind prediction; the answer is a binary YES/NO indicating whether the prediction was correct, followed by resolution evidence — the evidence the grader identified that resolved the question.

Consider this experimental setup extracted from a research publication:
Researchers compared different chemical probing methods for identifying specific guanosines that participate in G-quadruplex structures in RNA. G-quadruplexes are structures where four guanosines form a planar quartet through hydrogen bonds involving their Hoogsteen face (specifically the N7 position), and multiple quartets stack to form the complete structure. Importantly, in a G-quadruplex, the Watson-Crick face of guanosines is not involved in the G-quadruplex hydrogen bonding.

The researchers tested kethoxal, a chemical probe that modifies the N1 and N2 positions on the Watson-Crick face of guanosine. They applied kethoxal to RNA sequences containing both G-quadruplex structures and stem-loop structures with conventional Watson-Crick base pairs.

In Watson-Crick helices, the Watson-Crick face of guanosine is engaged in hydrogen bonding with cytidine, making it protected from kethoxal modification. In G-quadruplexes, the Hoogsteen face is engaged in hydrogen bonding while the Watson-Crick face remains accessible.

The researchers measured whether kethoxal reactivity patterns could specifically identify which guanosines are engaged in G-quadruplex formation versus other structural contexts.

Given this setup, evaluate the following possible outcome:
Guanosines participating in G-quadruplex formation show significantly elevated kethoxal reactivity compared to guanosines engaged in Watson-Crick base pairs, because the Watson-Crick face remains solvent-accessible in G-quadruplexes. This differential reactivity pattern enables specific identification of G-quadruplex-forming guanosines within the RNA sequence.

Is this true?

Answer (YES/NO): NO